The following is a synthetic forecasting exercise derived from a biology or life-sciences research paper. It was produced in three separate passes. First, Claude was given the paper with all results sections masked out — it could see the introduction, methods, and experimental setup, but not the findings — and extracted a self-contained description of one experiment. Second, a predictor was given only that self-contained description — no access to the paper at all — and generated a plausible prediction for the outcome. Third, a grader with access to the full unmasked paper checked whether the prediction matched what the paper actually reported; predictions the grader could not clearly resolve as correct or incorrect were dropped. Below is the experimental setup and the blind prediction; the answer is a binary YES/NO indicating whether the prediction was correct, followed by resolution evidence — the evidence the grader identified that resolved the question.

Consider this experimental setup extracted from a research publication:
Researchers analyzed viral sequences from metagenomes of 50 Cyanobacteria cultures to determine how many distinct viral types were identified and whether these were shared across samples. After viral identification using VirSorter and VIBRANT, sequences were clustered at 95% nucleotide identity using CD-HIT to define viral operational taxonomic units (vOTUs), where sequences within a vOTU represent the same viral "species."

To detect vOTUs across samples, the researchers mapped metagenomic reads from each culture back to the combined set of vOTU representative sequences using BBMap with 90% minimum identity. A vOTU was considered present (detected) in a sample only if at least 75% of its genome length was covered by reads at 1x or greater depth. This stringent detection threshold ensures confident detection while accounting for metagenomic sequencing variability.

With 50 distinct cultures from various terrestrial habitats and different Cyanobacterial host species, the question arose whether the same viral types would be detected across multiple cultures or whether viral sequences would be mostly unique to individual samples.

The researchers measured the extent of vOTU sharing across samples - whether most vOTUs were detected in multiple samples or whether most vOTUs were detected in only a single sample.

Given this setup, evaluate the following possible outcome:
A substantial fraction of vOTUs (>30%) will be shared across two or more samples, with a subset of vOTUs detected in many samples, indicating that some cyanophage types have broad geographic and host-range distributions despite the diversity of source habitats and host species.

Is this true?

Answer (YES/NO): NO